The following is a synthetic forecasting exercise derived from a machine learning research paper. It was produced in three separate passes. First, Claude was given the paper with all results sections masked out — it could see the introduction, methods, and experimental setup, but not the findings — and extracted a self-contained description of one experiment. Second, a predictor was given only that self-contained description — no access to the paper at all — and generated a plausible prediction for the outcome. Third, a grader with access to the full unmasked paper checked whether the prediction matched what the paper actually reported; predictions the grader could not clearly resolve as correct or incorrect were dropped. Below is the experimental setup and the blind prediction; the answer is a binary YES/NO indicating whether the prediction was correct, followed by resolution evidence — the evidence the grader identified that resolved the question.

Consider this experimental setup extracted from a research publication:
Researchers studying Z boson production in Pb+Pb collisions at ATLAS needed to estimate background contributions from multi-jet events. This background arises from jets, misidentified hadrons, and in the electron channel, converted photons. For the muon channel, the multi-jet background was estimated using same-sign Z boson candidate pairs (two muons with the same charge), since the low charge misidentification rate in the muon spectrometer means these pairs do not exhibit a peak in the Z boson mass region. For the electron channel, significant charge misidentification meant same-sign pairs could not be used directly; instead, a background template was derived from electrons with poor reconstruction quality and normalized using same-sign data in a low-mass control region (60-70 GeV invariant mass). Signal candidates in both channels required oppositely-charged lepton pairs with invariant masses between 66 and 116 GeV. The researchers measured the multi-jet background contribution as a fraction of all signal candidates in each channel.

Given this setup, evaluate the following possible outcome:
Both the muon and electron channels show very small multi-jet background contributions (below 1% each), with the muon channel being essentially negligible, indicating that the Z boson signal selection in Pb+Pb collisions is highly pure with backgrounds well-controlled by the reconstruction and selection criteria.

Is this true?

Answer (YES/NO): NO